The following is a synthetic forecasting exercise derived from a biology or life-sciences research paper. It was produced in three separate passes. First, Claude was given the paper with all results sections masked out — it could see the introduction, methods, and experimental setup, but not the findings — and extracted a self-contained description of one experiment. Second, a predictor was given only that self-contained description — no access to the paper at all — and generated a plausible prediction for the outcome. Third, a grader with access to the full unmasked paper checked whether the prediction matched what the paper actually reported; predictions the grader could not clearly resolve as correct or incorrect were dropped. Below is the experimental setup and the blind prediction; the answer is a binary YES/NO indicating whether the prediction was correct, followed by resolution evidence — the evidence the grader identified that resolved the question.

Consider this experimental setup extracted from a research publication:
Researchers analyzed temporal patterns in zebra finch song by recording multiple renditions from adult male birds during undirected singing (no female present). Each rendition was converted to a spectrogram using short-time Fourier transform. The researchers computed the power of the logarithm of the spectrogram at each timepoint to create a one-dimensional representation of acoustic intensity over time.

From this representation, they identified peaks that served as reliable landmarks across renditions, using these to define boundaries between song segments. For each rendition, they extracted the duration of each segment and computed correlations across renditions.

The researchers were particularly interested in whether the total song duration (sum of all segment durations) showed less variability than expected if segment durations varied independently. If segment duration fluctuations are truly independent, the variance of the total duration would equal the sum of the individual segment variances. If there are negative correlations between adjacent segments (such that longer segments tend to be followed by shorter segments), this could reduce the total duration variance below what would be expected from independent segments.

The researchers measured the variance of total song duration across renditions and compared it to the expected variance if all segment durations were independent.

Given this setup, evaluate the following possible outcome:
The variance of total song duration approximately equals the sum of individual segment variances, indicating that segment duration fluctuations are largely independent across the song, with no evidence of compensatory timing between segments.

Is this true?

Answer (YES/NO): NO